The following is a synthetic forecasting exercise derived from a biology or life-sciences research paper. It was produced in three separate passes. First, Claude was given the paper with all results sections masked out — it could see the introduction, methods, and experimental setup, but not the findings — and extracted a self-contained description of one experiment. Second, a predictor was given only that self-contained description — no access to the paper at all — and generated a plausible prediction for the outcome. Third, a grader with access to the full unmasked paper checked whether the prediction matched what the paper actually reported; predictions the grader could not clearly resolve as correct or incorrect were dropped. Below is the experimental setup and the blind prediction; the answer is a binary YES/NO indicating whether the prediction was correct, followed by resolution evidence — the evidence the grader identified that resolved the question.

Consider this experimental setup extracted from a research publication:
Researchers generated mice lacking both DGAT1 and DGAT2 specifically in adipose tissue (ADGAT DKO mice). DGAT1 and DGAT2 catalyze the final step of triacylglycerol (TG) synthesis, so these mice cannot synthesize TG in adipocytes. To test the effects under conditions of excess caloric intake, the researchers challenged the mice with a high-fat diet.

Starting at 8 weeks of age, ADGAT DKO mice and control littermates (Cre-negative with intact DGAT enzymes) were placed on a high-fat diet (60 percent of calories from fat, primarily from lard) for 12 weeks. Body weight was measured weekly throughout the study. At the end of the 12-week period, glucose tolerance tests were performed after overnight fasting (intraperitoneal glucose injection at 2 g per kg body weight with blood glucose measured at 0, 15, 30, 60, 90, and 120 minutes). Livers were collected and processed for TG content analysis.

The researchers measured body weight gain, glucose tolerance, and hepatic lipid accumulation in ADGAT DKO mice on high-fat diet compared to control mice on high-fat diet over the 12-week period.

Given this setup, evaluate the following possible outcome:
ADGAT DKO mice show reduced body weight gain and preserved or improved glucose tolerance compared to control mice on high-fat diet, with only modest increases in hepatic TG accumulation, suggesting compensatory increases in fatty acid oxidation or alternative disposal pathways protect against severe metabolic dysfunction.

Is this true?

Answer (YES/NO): YES